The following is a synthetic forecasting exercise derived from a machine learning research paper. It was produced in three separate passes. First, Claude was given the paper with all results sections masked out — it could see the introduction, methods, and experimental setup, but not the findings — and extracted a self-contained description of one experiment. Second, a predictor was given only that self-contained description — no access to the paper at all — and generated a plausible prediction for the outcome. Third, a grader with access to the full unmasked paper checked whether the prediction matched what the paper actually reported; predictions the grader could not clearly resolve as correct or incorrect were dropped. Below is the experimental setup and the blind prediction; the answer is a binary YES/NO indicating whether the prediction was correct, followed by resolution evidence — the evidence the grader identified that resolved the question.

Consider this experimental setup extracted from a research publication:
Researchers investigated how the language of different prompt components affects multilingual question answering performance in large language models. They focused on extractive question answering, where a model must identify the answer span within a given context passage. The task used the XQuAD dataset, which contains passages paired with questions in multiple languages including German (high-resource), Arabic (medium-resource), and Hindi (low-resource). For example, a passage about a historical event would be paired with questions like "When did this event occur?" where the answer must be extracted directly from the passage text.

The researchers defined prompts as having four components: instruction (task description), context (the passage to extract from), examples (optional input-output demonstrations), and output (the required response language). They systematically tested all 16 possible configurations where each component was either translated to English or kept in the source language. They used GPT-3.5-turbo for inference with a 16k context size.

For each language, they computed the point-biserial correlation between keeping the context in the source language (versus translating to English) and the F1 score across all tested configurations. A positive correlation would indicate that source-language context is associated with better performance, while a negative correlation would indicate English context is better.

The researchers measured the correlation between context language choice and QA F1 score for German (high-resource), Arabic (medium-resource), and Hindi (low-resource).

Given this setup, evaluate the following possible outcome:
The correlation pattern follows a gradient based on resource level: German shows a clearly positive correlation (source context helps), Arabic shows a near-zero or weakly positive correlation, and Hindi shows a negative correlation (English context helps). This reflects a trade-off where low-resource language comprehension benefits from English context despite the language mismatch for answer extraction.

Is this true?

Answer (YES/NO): NO